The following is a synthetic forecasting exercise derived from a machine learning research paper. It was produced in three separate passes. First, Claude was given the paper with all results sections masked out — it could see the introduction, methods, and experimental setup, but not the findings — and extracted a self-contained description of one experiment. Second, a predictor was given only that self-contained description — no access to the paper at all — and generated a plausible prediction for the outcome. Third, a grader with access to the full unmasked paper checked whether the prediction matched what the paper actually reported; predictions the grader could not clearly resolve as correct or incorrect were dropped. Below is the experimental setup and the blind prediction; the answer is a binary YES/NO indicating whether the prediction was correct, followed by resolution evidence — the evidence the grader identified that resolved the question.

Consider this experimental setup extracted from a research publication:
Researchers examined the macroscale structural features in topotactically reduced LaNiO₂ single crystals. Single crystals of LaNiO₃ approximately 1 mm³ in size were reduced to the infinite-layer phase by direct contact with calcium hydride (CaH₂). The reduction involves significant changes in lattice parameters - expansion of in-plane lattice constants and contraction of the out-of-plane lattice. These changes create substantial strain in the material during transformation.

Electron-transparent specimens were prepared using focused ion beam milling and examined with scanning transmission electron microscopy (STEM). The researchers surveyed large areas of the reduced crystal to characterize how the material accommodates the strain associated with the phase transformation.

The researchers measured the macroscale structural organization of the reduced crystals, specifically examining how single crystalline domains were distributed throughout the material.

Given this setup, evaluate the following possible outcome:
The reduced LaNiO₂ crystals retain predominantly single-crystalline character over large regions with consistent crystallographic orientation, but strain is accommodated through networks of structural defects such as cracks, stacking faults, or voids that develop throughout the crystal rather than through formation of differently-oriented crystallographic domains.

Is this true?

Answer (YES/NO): NO